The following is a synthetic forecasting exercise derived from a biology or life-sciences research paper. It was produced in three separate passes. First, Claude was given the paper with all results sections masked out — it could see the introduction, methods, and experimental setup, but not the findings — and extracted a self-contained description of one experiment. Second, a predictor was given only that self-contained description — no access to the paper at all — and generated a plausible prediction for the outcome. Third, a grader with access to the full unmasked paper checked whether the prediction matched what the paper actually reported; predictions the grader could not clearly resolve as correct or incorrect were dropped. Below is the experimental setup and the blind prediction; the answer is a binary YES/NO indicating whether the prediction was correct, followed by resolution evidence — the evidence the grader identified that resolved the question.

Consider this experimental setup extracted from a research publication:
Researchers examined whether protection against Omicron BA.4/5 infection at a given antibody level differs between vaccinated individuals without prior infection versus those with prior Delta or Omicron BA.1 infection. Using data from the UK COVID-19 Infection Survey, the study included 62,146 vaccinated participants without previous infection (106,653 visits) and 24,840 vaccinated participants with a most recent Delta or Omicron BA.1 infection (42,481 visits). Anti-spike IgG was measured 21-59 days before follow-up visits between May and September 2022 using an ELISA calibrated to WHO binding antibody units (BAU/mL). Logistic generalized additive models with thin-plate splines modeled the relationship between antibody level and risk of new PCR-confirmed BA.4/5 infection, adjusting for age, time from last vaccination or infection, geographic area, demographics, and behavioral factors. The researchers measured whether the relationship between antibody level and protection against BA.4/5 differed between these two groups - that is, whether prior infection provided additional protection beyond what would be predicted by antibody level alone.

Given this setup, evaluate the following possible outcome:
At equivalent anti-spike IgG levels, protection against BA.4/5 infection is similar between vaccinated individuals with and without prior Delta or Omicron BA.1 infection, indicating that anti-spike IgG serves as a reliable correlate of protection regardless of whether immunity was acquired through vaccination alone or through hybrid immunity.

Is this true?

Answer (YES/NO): NO